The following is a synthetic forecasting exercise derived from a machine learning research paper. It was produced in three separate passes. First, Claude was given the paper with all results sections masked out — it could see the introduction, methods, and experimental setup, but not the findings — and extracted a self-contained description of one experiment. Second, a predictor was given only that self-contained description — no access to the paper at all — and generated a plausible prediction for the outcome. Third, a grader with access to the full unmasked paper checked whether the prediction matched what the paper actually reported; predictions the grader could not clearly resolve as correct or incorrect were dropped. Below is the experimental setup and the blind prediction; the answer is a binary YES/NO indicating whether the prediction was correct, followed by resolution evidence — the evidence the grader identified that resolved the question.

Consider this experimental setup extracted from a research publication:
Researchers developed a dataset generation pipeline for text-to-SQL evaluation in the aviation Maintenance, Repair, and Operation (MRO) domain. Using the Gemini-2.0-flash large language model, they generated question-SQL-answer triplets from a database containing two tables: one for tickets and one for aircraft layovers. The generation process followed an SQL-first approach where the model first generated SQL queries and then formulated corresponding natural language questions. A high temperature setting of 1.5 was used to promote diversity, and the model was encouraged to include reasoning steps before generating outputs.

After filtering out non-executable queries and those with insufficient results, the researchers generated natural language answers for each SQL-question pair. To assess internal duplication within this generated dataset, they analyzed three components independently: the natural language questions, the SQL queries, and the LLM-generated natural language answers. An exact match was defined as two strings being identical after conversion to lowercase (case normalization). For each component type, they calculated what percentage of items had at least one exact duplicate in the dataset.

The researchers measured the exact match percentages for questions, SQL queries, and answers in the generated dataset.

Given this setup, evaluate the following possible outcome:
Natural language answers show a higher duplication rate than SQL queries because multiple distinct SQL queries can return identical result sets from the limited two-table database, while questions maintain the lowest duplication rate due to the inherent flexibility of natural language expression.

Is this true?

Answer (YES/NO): NO